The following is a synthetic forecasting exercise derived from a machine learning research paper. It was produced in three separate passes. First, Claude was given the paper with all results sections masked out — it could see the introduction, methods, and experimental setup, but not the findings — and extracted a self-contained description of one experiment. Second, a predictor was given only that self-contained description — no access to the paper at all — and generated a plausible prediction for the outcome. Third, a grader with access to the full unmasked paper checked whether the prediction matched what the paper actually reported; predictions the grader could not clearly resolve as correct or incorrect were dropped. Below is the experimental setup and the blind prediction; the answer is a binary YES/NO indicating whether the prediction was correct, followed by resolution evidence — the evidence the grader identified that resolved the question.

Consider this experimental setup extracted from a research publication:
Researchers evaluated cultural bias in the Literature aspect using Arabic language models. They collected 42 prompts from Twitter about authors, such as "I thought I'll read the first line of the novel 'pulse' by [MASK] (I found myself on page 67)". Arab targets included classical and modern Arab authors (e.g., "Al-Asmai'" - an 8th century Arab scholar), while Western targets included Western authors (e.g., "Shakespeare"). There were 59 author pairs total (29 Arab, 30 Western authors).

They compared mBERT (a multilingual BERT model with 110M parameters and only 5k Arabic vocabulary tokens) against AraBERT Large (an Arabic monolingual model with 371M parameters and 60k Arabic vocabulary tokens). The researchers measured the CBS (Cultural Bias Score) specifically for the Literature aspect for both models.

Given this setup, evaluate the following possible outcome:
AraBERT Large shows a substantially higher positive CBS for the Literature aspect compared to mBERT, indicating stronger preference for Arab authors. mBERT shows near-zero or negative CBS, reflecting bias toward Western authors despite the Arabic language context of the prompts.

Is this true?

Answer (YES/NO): NO